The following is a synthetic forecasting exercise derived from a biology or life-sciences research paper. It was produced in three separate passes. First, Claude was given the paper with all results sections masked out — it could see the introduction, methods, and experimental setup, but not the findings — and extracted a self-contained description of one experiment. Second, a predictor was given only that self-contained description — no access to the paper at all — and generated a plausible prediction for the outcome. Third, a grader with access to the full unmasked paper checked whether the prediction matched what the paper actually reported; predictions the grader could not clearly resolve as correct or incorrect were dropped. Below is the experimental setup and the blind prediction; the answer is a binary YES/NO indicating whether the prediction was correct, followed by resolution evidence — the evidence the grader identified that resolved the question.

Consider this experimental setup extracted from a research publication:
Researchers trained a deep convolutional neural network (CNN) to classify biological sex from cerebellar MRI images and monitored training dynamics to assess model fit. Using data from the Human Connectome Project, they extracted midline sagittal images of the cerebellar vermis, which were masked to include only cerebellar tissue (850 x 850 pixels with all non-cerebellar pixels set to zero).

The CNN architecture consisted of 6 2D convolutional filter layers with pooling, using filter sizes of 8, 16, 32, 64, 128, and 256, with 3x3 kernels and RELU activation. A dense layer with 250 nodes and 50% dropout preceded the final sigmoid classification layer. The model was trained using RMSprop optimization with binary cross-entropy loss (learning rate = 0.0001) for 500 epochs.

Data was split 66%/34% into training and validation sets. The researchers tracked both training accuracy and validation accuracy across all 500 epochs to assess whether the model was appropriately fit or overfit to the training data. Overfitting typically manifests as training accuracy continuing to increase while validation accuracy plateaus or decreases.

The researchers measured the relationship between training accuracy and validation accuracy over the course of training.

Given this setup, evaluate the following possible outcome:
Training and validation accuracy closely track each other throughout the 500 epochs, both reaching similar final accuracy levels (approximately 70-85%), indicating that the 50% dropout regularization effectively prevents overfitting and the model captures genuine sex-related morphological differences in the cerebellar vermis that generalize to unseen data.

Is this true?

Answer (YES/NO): NO